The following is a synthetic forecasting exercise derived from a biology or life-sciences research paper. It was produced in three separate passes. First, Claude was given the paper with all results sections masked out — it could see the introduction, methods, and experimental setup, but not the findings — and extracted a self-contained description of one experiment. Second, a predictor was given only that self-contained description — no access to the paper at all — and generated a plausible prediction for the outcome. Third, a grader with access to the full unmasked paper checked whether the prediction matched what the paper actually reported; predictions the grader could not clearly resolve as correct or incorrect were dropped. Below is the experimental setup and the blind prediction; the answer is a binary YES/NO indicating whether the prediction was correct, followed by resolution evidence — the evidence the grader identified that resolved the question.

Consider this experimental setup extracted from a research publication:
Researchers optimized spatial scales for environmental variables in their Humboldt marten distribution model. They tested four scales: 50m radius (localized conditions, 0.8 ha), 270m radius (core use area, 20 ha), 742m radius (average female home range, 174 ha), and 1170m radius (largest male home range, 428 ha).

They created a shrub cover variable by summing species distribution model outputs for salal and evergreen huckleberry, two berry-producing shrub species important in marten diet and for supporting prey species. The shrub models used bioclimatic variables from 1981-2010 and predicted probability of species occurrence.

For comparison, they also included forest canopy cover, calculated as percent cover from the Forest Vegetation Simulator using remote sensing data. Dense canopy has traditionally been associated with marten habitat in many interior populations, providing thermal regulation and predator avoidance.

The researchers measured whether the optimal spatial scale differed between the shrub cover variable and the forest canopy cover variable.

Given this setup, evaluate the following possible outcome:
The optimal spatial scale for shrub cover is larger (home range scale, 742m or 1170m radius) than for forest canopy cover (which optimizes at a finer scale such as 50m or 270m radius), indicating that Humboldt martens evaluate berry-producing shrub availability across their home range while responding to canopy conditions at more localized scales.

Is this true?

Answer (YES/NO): NO